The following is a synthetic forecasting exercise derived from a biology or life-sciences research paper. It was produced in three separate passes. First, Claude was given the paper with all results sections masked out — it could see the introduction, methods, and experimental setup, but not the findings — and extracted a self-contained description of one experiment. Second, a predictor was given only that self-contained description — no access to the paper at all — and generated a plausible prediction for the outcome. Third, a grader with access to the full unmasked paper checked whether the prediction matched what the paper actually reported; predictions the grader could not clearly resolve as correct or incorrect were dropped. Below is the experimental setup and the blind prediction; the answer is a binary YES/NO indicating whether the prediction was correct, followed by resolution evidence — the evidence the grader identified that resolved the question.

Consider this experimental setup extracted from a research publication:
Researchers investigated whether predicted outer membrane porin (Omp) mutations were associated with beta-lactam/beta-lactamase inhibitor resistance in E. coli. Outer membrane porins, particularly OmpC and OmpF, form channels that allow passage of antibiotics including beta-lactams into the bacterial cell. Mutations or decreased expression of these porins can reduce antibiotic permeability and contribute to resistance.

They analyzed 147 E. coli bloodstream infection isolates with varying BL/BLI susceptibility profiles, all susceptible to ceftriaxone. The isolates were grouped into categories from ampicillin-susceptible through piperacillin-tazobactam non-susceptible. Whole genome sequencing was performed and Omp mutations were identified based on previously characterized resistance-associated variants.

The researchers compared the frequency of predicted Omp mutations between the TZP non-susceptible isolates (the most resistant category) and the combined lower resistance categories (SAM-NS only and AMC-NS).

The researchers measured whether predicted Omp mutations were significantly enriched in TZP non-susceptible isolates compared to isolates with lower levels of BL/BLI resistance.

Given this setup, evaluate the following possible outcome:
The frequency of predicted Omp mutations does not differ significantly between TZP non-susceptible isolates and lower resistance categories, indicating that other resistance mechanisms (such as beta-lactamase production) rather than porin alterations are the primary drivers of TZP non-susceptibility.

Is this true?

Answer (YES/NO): YES